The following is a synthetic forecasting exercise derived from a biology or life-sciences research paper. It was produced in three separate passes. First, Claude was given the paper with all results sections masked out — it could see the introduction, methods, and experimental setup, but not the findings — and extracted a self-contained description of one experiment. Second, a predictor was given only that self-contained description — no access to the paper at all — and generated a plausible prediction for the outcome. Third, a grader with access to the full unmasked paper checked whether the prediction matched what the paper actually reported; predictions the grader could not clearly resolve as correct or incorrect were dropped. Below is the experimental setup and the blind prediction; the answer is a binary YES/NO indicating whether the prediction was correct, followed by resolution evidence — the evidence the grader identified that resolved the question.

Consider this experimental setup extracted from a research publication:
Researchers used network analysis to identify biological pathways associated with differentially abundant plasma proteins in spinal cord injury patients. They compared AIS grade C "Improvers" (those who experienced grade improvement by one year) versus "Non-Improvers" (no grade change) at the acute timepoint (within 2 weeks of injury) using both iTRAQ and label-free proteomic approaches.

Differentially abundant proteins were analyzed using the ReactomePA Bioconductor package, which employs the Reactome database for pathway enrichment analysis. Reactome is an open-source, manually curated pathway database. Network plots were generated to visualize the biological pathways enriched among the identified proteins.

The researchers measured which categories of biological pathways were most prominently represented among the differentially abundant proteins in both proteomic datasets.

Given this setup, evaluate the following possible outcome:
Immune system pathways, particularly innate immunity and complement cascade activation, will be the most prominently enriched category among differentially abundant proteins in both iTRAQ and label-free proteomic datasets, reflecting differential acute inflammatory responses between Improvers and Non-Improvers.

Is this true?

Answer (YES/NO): NO